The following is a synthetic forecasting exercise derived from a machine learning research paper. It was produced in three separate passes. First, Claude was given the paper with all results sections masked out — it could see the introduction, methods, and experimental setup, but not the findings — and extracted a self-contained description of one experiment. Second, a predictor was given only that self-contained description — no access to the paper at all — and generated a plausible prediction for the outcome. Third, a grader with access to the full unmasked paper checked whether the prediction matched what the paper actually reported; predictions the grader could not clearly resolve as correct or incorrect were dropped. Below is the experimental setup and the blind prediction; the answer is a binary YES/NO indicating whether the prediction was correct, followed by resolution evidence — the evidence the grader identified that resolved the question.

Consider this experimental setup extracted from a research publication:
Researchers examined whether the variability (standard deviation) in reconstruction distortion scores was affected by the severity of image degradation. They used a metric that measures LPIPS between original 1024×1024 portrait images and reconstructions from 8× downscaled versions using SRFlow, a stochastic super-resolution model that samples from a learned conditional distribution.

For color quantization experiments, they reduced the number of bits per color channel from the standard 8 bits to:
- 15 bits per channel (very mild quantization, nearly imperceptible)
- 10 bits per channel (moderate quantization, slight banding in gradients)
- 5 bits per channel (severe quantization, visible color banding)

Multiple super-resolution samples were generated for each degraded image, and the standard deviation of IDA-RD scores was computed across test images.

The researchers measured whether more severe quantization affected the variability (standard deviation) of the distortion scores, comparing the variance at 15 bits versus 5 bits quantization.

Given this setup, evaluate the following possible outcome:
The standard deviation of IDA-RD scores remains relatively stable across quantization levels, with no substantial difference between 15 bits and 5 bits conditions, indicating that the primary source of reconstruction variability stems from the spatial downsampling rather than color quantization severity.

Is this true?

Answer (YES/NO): NO